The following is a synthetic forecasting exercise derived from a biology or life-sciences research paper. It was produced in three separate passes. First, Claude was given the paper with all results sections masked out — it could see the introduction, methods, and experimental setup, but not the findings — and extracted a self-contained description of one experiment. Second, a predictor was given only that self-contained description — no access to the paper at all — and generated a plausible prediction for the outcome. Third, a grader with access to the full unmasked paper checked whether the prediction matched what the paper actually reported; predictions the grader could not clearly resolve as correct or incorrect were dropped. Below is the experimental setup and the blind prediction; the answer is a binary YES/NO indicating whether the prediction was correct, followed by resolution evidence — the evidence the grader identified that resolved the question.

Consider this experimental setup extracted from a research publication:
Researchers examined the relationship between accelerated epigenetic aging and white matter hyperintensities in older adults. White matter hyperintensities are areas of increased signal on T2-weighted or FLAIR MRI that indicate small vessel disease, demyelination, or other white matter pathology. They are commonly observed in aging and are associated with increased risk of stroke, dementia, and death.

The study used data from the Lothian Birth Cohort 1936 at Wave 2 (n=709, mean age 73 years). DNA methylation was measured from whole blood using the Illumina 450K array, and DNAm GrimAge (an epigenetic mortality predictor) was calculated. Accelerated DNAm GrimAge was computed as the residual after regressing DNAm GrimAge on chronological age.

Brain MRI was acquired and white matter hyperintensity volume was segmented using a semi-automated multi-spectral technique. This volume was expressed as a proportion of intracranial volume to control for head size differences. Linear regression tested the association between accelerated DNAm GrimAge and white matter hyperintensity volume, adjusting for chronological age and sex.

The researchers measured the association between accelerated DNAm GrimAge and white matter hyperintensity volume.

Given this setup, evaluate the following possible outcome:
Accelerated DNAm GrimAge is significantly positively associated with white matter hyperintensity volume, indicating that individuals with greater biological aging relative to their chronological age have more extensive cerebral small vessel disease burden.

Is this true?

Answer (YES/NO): YES